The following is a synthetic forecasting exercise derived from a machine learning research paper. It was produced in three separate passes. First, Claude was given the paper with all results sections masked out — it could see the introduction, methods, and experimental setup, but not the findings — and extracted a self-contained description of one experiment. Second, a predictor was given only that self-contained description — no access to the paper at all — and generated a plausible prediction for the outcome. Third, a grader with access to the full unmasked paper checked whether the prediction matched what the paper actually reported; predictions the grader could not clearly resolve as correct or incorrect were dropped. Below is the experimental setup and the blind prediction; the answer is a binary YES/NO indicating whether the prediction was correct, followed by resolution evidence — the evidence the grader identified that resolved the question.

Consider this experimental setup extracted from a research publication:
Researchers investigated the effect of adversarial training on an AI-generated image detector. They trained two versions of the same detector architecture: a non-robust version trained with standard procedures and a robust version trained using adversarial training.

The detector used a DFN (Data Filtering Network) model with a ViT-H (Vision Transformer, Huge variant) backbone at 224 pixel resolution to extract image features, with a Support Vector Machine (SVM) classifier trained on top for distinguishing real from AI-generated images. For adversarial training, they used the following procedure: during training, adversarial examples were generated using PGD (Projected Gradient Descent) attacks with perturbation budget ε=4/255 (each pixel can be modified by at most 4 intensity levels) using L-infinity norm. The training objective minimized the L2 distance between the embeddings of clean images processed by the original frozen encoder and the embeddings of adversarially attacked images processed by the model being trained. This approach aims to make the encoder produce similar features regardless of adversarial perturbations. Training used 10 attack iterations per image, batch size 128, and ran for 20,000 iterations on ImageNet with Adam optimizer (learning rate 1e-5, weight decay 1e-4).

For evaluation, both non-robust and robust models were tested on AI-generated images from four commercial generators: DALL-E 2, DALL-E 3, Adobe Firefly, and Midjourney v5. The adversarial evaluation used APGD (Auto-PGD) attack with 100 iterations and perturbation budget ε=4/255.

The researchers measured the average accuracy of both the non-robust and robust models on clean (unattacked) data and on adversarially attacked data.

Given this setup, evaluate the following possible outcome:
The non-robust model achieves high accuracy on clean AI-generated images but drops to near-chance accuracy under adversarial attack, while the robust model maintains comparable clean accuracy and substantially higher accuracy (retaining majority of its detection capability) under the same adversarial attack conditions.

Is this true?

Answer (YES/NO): NO